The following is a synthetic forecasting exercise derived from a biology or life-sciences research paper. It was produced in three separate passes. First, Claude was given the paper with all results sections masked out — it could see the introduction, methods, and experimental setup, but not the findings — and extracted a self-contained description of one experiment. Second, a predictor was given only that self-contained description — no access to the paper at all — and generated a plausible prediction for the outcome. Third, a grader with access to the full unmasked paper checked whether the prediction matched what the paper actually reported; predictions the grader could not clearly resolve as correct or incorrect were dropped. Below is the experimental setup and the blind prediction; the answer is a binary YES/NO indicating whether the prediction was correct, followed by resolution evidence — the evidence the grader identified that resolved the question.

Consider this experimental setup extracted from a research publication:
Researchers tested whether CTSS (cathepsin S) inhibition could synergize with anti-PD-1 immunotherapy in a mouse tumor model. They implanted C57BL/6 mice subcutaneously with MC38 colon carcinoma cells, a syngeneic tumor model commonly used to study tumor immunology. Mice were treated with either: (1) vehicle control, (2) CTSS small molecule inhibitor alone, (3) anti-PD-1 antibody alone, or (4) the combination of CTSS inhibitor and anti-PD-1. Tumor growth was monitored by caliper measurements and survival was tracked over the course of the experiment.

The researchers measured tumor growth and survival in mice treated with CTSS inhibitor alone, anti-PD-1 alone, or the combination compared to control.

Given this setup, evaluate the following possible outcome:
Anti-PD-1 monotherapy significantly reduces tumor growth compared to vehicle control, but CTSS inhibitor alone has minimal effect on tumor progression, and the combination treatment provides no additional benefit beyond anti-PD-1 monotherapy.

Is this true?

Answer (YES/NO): NO